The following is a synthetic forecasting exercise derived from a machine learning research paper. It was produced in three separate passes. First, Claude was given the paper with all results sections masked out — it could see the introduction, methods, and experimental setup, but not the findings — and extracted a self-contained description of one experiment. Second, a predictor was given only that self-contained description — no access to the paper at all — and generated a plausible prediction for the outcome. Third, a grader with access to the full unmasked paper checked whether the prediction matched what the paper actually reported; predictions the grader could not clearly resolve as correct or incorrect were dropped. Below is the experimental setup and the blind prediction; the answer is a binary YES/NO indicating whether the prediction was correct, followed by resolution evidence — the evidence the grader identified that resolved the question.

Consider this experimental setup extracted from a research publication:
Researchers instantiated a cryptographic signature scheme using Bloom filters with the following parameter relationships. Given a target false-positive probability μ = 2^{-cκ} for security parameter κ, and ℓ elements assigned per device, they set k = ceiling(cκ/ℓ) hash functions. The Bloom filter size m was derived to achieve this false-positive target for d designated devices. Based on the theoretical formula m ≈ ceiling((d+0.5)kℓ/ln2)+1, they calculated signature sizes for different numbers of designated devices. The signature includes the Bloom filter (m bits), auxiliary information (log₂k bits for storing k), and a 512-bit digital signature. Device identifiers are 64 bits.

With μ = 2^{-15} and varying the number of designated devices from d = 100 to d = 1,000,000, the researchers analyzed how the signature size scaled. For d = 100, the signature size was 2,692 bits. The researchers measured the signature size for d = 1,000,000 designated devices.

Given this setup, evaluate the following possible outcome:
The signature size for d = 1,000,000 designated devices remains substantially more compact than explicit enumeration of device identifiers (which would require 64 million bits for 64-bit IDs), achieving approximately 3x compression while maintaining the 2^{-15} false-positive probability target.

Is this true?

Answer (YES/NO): YES